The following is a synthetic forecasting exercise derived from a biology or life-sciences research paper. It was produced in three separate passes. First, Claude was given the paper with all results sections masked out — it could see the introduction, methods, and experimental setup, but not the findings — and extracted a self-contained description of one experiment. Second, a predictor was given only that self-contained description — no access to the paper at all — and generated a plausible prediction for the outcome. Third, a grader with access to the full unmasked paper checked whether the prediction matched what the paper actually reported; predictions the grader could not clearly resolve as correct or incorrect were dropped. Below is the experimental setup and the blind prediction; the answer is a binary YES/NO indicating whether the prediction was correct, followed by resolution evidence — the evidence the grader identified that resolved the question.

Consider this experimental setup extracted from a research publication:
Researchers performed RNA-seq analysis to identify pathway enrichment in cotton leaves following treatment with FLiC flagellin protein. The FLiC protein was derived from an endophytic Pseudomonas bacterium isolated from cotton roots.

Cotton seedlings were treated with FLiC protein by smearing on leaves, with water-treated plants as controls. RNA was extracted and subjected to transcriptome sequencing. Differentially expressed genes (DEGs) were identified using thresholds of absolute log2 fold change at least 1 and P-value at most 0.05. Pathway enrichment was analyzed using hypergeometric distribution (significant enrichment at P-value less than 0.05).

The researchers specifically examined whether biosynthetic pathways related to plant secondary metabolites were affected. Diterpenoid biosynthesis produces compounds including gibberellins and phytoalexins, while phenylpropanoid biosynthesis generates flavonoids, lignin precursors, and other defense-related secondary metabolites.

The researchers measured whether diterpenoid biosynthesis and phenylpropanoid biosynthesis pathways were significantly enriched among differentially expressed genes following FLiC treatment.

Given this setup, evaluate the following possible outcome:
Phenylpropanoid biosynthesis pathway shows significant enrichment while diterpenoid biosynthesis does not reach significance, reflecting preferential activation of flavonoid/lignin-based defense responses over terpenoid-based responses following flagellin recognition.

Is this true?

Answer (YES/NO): NO